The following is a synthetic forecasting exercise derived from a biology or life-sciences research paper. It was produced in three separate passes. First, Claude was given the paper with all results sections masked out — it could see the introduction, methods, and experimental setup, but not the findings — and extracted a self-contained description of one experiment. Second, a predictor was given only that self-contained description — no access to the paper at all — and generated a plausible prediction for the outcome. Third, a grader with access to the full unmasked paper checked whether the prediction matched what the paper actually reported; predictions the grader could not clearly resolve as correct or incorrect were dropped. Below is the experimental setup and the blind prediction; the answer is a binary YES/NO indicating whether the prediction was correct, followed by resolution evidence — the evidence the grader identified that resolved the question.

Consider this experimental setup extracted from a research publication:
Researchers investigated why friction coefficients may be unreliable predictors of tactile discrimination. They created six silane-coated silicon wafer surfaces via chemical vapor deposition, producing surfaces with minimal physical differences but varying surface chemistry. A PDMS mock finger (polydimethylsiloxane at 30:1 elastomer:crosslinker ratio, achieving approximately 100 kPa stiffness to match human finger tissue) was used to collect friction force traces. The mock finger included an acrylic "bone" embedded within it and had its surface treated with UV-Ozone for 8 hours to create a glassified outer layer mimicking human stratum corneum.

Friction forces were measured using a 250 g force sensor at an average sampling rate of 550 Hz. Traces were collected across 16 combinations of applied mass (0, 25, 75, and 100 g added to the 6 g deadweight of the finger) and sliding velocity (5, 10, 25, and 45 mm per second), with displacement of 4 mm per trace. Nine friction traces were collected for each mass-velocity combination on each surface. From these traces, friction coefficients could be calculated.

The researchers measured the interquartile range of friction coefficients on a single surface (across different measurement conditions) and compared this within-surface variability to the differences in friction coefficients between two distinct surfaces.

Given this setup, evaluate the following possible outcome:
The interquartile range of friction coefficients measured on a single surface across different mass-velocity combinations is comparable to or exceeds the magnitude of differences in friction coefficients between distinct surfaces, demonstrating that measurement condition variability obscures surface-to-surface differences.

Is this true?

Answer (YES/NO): YES